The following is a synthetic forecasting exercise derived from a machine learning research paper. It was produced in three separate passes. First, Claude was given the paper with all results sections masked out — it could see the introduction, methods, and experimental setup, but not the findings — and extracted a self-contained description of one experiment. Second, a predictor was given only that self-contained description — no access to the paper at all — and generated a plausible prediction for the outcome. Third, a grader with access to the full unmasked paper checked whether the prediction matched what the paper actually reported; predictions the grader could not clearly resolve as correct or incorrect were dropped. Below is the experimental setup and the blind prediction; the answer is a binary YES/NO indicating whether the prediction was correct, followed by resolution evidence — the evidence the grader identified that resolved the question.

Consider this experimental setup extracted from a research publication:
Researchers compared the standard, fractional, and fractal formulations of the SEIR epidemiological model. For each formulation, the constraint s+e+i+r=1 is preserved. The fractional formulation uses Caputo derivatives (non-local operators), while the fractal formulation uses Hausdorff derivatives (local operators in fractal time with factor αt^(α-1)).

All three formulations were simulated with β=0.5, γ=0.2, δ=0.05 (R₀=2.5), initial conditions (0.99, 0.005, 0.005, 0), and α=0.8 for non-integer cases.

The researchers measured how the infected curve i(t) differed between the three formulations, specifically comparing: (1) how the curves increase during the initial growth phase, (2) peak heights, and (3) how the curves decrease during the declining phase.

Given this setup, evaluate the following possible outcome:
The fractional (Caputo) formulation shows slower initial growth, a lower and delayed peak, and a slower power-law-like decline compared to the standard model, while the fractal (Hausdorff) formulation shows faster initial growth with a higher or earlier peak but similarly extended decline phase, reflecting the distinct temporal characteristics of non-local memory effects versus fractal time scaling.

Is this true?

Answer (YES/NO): NO